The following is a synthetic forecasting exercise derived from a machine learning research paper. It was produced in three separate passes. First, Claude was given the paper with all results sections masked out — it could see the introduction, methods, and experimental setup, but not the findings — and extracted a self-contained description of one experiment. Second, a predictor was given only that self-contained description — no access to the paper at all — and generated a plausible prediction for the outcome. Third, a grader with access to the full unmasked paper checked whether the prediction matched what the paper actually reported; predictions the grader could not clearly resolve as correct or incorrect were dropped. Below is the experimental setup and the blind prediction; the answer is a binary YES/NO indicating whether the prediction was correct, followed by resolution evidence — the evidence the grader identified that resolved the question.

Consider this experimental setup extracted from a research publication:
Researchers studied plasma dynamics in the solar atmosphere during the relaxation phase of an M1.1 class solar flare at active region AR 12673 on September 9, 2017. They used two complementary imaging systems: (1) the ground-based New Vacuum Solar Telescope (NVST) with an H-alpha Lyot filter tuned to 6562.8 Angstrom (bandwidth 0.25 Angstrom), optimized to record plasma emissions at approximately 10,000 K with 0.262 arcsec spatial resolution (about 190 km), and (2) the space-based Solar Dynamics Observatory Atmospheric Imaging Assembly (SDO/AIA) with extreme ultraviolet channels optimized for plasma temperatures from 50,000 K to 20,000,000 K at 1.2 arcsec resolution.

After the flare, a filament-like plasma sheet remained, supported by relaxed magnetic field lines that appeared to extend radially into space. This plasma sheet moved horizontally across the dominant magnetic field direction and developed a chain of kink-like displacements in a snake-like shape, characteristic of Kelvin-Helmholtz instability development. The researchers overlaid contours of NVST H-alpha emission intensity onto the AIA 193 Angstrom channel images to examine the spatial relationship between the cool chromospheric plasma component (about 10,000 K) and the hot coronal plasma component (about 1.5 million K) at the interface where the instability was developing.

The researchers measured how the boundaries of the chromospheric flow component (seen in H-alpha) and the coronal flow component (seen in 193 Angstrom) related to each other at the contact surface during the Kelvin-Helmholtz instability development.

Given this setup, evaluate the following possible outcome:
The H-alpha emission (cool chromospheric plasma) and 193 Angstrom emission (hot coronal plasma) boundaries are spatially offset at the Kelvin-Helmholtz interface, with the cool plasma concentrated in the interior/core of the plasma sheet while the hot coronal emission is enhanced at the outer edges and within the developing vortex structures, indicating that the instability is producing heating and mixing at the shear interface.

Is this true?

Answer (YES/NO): NO